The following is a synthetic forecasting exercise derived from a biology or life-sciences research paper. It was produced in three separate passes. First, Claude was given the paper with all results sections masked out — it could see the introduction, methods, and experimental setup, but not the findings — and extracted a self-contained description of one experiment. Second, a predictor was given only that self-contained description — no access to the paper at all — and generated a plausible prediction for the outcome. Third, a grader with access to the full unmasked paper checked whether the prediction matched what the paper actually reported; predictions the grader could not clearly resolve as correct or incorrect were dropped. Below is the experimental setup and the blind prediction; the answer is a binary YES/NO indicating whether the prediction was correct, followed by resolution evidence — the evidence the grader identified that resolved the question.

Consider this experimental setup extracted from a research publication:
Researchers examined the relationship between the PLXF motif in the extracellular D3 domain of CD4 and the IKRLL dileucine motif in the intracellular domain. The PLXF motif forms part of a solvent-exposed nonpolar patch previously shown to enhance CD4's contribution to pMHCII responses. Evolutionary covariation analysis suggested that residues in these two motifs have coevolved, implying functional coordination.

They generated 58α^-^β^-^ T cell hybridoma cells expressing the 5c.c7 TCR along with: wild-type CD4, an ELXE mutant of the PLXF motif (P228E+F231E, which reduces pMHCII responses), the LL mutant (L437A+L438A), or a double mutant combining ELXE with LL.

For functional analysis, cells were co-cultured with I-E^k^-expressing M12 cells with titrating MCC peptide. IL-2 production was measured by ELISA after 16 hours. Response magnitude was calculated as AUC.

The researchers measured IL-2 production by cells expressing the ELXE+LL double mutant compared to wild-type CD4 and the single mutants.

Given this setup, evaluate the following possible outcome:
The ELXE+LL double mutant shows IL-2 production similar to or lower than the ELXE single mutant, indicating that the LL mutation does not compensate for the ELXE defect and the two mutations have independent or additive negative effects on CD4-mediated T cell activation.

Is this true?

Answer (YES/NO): NO